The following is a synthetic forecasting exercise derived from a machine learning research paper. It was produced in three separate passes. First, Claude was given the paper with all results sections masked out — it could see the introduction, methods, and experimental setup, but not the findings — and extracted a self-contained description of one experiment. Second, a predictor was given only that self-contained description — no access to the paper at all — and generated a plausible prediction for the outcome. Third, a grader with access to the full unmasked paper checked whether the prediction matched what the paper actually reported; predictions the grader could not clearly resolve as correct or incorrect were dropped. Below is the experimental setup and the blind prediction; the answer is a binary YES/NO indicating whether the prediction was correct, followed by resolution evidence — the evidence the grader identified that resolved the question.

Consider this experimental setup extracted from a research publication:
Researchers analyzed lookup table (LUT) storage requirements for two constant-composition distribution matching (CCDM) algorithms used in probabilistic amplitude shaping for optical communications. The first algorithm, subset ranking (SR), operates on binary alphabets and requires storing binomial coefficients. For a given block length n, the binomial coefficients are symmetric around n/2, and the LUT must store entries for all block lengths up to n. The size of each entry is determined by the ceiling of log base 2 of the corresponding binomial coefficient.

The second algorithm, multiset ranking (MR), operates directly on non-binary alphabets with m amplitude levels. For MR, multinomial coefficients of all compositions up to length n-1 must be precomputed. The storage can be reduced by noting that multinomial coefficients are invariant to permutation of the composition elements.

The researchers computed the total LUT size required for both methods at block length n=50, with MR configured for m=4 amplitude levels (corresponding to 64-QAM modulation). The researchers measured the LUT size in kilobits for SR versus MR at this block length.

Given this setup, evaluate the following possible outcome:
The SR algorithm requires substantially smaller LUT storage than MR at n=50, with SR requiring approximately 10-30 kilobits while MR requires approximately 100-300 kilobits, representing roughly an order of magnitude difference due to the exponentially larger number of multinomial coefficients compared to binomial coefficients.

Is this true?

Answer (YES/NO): NO